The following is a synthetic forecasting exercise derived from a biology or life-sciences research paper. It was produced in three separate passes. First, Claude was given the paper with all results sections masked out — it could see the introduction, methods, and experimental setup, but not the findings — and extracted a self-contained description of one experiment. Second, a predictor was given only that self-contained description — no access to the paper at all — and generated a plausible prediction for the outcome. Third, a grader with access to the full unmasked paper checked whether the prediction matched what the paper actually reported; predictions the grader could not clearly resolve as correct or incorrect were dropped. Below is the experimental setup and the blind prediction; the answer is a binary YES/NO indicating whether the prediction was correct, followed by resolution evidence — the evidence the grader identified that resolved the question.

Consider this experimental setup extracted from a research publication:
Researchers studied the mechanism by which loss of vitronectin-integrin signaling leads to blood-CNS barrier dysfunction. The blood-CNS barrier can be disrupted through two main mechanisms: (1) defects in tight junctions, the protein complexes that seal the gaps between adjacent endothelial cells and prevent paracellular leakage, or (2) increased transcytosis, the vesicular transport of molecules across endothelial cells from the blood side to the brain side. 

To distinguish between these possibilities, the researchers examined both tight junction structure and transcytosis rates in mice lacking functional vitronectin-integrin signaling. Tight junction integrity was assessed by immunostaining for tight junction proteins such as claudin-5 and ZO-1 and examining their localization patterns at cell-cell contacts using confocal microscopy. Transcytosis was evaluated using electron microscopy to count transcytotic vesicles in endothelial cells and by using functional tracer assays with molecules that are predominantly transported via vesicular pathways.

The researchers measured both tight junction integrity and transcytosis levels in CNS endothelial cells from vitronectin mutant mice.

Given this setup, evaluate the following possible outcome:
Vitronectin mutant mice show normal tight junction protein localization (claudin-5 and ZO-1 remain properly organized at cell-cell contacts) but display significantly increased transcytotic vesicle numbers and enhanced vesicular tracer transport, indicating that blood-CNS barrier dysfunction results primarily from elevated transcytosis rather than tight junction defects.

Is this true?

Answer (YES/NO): YES